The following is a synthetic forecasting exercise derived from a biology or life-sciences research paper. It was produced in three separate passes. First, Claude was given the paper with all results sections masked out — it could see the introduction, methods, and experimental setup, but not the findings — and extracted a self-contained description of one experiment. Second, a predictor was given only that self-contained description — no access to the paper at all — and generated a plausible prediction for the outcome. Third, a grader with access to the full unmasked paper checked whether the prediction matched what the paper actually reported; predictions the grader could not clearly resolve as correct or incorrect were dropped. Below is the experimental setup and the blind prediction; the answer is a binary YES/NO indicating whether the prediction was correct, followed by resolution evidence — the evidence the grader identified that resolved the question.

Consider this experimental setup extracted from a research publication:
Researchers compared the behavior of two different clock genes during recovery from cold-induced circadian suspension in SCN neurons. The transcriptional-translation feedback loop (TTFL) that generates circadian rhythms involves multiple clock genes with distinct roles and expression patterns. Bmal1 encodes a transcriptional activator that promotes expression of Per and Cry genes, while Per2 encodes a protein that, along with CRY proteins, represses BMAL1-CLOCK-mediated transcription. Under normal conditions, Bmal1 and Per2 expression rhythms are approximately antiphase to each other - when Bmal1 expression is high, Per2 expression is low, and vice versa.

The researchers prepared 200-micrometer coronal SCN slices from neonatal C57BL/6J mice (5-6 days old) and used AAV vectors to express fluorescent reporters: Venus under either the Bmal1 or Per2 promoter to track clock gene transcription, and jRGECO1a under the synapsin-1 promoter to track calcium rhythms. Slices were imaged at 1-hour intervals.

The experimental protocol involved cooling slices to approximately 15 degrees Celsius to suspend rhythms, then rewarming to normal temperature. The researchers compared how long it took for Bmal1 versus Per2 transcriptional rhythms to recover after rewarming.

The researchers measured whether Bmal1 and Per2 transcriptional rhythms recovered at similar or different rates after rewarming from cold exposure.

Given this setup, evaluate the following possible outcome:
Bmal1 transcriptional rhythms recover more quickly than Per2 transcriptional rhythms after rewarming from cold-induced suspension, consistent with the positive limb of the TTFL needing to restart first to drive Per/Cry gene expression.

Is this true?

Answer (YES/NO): NO